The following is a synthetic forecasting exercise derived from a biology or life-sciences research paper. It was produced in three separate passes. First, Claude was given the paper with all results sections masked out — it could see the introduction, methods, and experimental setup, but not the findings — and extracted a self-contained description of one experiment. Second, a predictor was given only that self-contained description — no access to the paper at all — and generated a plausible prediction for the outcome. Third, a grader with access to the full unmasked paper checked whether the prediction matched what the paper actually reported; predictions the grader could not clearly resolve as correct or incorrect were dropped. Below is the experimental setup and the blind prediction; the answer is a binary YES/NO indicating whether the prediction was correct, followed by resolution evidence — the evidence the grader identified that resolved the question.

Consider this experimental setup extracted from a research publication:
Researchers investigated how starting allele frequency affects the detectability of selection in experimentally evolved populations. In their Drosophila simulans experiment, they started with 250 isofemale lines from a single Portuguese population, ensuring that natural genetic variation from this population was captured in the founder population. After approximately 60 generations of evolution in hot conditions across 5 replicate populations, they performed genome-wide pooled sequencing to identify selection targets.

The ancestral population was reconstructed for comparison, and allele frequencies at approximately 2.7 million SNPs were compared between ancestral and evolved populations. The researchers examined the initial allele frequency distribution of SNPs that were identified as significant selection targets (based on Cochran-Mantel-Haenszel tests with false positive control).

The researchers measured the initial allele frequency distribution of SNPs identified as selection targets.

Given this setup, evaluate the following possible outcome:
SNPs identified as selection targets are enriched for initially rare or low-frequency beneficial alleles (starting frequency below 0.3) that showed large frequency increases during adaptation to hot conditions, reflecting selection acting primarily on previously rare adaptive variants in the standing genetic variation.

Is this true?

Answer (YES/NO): NO